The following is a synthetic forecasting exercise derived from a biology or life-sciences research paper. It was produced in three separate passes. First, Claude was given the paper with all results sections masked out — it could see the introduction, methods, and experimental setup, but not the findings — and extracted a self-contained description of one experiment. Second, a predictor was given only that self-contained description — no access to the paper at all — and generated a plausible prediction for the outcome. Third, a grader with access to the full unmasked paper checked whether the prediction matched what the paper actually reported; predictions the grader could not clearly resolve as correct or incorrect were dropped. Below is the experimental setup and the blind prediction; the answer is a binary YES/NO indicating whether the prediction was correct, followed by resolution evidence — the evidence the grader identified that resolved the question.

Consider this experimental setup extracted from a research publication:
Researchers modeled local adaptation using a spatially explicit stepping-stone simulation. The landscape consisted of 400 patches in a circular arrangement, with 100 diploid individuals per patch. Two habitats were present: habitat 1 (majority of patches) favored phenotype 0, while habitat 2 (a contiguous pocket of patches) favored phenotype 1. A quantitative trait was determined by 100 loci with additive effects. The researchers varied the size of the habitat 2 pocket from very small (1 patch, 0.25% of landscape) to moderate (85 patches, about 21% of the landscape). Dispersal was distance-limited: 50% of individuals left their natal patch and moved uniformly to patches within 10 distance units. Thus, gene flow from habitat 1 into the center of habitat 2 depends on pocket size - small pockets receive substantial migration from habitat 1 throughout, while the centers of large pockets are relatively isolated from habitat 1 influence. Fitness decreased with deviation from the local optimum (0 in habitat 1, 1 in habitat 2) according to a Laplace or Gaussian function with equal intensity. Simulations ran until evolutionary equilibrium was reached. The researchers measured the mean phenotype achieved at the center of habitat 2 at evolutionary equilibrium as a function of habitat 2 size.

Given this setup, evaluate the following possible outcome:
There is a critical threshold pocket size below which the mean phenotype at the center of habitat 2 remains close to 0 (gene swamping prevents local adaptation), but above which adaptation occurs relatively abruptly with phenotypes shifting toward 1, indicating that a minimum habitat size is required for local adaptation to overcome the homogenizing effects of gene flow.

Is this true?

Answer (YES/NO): NO